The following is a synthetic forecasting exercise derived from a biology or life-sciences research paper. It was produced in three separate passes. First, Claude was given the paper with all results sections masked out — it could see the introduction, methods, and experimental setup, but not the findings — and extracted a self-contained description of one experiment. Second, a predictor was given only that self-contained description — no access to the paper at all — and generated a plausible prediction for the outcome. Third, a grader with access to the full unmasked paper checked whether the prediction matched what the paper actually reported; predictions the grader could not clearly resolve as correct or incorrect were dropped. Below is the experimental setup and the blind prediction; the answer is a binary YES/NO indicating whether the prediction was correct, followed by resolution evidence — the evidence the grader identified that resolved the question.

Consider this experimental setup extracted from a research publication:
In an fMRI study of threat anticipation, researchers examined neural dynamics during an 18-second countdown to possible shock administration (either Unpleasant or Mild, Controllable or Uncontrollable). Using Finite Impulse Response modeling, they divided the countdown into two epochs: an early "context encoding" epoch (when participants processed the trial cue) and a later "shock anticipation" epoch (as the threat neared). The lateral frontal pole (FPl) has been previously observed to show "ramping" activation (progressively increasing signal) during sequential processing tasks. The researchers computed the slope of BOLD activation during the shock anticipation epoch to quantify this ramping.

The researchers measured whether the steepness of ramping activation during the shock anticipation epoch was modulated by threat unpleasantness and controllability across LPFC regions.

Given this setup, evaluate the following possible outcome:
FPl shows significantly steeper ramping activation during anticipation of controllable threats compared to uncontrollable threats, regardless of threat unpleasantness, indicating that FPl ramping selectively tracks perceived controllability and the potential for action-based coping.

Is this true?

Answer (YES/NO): NO